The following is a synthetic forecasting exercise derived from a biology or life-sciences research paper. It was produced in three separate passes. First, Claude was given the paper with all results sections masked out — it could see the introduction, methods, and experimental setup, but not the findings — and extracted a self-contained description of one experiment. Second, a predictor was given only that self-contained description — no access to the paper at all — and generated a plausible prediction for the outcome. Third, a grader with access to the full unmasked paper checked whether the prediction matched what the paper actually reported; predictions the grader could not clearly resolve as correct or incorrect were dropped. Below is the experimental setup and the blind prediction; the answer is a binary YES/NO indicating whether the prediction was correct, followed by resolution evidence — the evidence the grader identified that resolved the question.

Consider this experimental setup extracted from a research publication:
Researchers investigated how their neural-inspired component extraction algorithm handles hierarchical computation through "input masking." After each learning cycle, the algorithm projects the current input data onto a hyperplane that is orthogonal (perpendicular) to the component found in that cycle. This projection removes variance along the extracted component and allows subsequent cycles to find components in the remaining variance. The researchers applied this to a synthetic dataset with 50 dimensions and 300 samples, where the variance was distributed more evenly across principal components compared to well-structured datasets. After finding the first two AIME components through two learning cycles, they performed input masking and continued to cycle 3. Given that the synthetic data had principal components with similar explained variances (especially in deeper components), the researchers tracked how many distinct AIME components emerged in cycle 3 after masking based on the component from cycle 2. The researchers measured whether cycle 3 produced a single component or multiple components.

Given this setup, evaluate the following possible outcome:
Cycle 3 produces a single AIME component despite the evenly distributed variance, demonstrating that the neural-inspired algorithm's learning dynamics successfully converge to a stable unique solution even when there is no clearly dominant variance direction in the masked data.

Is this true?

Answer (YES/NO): NO